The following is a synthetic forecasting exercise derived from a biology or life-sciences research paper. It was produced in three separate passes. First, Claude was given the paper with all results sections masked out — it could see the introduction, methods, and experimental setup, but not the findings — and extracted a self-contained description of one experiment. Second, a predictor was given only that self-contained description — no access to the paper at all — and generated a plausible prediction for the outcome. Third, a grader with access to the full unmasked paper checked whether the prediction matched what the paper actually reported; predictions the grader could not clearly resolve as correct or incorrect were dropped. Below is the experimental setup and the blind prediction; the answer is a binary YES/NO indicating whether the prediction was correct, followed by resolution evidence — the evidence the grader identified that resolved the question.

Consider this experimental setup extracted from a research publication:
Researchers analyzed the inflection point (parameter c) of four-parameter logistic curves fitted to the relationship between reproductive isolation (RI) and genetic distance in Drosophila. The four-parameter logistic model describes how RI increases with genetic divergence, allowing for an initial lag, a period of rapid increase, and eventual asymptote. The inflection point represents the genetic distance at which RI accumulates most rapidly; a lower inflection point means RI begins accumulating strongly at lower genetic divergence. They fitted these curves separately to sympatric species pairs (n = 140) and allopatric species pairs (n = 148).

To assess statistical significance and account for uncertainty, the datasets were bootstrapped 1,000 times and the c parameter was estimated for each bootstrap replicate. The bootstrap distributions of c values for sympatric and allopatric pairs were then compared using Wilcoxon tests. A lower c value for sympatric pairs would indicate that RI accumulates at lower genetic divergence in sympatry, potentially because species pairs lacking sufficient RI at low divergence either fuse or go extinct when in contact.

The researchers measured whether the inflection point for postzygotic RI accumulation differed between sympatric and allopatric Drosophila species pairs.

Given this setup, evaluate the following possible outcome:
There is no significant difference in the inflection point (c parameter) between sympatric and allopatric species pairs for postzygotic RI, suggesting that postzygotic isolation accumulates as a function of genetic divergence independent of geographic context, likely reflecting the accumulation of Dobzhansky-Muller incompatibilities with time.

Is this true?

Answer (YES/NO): NO